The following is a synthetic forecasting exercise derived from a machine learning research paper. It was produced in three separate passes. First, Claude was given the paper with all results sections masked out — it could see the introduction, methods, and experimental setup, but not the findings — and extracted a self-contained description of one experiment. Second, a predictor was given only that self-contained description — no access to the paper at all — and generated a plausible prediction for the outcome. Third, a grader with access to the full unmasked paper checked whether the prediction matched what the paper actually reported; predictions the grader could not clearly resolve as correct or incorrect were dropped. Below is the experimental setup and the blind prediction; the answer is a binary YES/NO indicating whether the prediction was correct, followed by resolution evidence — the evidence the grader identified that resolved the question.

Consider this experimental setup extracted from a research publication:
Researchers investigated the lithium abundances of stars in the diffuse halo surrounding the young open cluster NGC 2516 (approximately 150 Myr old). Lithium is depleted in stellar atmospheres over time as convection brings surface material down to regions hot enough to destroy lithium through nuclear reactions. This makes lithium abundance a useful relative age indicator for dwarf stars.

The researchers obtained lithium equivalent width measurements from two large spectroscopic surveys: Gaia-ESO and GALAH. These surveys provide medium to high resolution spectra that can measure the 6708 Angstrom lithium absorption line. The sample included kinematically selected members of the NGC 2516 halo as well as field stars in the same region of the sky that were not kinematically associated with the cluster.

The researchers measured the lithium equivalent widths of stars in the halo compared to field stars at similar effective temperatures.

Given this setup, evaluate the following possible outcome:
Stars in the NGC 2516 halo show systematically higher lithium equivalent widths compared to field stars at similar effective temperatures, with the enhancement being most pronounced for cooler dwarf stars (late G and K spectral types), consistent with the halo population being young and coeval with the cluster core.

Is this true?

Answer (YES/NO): YES